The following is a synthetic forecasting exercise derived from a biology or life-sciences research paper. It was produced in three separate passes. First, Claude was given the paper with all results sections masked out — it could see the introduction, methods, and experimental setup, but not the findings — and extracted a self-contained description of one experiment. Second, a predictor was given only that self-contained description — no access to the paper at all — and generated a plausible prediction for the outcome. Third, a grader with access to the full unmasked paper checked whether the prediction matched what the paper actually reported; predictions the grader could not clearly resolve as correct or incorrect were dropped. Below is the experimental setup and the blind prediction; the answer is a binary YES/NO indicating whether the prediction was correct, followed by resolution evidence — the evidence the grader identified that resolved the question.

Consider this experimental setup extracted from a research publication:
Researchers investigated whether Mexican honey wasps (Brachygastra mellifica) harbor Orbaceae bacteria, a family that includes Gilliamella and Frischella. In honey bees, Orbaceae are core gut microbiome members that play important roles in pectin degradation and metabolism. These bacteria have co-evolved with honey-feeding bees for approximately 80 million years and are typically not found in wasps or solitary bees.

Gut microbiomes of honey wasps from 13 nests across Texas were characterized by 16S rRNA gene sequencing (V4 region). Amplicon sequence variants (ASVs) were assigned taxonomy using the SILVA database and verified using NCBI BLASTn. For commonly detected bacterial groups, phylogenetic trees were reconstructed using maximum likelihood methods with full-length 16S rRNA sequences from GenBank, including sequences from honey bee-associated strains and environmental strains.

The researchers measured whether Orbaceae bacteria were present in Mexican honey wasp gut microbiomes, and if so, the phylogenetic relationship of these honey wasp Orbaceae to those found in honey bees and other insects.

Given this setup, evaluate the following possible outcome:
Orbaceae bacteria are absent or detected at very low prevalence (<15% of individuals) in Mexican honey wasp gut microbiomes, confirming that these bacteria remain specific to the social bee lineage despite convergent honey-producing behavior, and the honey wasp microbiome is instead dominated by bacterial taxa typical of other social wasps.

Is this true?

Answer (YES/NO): NO